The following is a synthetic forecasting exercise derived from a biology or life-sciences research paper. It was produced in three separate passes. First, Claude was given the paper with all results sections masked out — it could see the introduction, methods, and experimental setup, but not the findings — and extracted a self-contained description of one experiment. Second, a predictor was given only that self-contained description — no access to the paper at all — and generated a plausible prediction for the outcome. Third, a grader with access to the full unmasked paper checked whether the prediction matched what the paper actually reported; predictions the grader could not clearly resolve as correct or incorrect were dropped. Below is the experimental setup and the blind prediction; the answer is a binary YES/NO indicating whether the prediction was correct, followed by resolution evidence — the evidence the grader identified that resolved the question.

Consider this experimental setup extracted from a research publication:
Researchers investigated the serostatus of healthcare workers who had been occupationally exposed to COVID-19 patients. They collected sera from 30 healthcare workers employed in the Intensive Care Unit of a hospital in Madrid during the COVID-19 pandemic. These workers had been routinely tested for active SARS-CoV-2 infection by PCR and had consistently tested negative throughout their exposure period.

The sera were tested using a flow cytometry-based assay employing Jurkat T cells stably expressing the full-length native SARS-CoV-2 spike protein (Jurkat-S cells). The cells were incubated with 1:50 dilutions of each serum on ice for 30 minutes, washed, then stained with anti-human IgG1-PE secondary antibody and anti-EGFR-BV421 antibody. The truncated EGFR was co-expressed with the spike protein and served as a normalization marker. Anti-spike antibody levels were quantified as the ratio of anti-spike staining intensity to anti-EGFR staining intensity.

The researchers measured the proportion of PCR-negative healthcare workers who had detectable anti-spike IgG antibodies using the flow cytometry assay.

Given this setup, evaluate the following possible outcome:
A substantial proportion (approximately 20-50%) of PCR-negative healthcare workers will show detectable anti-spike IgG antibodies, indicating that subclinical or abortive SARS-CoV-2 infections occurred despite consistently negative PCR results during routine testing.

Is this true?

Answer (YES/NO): NO